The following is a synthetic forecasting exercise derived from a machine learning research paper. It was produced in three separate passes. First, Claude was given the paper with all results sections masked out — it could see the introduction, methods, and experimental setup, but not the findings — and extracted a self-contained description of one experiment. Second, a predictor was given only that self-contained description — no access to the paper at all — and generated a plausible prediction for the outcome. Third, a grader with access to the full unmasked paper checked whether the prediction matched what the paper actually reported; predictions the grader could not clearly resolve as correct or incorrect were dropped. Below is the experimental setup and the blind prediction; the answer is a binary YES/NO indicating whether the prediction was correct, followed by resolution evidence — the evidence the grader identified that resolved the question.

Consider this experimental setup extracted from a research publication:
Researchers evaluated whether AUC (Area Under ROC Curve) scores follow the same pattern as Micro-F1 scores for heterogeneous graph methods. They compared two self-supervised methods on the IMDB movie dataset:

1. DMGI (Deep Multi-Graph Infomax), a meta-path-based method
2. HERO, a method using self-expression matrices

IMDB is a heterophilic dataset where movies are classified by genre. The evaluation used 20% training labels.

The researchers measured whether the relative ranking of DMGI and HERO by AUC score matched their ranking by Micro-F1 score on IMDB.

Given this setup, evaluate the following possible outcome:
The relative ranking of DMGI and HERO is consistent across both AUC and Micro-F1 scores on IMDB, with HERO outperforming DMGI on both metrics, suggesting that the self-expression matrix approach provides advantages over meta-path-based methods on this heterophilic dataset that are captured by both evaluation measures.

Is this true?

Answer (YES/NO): NO